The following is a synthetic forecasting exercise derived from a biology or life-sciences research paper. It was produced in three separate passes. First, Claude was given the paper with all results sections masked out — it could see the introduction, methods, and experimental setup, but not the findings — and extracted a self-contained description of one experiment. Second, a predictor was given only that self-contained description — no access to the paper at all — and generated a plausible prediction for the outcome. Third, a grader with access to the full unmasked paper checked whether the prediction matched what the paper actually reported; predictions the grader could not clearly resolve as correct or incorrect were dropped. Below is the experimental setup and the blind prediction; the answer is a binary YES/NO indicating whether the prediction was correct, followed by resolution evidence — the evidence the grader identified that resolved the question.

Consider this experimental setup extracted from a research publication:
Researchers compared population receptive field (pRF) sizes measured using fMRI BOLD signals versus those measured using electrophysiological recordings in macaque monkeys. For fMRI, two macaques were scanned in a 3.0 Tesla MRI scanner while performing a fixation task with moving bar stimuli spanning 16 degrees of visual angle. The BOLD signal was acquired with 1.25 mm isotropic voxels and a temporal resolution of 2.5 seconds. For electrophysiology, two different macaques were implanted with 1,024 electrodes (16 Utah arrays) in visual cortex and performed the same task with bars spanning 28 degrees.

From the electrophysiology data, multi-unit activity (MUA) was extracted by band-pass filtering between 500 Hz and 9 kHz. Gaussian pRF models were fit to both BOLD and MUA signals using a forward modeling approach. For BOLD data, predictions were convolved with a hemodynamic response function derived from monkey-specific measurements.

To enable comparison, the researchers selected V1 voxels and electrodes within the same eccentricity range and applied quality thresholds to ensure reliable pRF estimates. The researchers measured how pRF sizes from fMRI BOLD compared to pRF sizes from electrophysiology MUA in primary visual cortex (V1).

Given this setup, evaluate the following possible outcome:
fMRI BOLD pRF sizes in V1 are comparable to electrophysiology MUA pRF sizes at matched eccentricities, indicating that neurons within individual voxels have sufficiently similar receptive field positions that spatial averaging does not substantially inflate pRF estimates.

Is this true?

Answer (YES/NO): YES